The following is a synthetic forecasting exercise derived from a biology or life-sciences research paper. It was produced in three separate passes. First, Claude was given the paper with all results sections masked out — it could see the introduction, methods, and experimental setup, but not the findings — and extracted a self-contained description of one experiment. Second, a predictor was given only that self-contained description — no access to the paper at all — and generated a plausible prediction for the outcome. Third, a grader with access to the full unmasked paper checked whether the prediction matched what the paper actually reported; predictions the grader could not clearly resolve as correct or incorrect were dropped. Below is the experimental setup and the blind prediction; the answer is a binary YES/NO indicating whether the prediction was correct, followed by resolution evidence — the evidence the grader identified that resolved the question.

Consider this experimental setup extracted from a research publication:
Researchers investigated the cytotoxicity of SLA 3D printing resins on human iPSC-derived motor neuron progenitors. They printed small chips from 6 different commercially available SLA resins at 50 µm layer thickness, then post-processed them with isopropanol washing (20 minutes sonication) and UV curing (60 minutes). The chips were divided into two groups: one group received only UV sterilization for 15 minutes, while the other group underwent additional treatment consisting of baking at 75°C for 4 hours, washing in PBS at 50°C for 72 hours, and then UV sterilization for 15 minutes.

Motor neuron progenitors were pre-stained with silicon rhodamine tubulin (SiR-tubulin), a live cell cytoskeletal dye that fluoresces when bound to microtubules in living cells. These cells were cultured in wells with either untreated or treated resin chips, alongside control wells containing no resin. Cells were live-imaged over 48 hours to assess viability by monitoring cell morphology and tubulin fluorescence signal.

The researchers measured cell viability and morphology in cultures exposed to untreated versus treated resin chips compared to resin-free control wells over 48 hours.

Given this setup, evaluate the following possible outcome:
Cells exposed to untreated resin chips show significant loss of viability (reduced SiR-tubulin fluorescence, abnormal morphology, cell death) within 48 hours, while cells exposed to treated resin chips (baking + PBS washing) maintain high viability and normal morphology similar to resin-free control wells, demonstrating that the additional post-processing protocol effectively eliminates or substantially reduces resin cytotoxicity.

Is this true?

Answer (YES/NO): NO